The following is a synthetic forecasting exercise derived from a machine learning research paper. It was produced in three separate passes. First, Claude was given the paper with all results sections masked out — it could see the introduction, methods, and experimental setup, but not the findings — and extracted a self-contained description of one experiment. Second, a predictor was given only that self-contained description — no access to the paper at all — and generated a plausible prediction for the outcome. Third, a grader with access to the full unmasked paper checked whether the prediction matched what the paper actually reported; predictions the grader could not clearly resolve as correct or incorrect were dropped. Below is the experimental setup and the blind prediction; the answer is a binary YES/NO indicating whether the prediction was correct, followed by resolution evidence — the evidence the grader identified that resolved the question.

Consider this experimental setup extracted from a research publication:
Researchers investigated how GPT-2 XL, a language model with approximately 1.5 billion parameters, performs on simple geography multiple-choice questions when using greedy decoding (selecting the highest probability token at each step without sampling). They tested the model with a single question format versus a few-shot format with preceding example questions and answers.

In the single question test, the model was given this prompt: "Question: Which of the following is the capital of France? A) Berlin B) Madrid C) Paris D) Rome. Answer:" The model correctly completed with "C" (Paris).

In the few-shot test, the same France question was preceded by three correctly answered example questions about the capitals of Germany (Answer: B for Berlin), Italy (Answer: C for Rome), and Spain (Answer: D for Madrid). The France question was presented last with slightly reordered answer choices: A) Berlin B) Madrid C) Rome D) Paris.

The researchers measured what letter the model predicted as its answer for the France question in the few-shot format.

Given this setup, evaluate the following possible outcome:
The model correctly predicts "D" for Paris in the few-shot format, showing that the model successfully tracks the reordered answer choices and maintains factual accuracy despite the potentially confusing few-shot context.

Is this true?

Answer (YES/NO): NO